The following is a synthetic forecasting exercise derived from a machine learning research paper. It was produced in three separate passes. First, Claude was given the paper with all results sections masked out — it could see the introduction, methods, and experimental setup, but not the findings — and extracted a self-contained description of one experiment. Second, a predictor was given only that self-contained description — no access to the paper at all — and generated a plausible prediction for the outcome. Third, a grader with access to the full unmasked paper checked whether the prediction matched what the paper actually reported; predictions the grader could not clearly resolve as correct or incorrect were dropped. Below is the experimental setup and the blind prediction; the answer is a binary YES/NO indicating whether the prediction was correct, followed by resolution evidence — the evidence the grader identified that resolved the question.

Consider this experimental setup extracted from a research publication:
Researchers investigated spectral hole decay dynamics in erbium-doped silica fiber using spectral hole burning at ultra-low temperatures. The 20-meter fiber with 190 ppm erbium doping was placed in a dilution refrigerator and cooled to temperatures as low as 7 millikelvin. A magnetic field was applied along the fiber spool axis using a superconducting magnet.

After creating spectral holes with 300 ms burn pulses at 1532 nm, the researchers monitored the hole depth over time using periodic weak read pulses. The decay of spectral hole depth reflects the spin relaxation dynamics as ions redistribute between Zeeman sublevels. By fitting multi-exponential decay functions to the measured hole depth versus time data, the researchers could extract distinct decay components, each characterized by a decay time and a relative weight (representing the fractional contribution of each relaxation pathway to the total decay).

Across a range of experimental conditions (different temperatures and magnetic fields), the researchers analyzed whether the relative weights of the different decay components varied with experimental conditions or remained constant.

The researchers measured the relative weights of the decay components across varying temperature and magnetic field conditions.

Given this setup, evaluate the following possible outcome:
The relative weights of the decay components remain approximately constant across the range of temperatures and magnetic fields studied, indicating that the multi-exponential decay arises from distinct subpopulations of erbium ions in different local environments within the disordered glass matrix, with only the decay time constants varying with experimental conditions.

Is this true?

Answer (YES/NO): YES